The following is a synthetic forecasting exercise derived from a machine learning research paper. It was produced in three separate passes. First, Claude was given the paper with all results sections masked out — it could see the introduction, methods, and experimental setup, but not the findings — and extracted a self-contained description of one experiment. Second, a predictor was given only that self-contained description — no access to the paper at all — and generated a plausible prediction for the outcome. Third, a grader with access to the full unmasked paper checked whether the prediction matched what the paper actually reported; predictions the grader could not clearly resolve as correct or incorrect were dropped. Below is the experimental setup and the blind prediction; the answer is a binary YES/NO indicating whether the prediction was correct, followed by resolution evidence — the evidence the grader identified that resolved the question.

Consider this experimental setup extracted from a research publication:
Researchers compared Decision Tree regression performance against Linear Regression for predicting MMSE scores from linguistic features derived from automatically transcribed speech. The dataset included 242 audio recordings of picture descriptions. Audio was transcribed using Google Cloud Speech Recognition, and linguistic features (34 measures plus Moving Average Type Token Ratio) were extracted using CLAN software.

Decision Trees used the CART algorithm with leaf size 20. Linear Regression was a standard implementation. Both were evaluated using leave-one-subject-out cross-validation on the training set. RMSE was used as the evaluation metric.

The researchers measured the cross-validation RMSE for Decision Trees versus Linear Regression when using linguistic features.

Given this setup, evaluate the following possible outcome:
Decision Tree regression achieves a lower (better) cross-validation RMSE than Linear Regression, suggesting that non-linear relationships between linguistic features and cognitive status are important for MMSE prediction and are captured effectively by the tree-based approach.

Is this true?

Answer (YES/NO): YES